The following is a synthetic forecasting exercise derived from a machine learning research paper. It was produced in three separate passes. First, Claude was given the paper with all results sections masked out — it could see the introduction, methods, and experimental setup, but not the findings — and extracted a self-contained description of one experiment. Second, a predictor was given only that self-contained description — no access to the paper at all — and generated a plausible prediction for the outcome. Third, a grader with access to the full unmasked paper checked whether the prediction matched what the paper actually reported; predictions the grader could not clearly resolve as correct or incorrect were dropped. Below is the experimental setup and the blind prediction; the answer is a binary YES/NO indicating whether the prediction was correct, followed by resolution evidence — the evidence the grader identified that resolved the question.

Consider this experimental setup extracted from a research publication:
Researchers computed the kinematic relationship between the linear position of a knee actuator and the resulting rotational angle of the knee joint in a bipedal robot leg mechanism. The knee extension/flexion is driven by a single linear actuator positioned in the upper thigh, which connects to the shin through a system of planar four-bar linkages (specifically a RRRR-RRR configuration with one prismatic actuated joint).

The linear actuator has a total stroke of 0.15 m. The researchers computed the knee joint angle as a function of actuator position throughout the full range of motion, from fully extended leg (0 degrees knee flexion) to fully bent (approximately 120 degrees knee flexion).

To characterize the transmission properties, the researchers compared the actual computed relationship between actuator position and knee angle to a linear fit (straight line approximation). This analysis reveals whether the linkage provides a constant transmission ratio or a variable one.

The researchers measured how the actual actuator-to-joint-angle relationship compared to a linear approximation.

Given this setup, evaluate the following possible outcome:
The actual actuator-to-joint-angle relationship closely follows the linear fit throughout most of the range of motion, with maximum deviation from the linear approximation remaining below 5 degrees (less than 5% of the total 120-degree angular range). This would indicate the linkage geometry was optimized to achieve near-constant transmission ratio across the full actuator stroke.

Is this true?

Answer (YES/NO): NO